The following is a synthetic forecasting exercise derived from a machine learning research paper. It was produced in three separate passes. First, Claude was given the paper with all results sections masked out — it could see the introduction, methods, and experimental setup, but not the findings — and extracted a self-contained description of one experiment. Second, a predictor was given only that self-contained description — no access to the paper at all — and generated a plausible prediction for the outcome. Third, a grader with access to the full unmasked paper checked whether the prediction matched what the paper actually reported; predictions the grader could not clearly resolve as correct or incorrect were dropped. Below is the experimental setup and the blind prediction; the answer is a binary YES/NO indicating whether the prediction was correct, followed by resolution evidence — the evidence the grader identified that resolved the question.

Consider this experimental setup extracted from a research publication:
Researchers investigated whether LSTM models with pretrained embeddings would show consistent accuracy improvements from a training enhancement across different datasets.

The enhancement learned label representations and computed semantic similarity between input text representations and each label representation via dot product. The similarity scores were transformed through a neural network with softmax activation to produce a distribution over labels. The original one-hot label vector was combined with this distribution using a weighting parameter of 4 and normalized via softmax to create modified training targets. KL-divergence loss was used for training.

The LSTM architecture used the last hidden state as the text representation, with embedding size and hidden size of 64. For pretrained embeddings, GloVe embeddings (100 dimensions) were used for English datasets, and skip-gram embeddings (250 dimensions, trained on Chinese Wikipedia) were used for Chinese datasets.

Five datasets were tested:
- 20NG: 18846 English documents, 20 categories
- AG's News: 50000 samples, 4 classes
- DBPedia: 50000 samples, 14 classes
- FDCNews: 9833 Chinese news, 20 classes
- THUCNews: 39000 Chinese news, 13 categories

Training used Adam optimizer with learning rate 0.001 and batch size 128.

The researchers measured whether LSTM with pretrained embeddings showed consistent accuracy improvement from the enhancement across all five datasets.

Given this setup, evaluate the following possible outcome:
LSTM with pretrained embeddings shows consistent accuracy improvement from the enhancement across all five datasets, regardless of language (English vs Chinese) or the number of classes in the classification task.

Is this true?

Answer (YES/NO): NO